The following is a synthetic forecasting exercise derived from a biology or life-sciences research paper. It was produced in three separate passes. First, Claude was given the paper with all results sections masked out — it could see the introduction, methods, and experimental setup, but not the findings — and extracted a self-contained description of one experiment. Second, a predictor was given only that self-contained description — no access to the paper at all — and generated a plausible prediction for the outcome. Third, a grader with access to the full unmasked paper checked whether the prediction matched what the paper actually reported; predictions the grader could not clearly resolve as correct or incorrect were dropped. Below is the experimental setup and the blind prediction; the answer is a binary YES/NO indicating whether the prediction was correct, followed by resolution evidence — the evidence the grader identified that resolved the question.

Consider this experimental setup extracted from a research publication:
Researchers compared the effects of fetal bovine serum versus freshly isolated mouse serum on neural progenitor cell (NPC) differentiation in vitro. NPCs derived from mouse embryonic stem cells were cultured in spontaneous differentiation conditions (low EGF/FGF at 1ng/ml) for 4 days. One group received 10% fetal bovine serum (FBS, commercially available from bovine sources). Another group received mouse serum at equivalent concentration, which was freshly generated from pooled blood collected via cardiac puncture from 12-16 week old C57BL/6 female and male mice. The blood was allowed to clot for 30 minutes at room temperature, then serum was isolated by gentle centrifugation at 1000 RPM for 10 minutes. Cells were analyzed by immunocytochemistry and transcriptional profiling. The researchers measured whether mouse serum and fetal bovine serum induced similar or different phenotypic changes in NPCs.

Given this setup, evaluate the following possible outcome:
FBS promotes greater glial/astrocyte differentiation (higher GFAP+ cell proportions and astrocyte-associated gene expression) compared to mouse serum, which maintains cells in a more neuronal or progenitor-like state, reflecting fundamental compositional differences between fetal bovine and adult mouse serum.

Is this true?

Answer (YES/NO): NO